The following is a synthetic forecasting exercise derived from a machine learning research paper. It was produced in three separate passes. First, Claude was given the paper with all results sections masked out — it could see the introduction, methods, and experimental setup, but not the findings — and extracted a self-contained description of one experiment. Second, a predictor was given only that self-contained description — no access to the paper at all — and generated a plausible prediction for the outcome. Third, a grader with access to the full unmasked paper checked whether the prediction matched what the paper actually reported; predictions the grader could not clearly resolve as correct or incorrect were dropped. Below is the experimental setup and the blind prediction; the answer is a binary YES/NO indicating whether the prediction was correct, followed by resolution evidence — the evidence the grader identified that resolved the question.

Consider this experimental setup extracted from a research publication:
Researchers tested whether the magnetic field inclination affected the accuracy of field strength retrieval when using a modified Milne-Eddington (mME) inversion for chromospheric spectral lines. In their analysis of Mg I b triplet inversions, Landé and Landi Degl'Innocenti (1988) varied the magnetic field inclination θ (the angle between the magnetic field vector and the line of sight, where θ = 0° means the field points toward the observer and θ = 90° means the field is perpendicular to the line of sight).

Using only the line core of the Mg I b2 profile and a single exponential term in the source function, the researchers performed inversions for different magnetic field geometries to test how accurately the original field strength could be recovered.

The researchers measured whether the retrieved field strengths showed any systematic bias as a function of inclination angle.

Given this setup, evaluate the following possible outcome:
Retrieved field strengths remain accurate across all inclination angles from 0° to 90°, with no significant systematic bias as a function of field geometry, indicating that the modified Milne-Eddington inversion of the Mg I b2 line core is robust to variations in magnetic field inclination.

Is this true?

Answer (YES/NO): NO